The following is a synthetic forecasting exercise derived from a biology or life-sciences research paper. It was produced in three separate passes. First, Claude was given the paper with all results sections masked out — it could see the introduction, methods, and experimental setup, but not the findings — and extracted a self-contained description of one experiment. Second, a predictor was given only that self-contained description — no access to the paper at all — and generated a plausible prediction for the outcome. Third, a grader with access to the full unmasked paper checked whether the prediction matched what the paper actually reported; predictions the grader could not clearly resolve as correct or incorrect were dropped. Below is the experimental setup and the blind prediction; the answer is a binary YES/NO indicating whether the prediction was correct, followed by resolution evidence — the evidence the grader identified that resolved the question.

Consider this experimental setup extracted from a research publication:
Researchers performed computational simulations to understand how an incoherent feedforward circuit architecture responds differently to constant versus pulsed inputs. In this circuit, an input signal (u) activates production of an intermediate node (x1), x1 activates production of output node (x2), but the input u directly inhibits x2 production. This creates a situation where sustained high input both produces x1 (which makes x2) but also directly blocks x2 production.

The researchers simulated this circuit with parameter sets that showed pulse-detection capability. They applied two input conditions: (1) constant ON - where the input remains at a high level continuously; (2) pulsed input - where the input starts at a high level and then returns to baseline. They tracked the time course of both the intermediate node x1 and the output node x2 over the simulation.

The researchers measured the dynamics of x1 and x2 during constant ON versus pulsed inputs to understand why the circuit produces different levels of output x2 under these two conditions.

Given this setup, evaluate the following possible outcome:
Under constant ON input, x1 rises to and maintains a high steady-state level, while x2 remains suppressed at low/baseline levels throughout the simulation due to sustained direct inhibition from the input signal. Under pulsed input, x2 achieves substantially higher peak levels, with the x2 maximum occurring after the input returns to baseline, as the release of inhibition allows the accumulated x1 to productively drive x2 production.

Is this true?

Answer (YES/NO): YES